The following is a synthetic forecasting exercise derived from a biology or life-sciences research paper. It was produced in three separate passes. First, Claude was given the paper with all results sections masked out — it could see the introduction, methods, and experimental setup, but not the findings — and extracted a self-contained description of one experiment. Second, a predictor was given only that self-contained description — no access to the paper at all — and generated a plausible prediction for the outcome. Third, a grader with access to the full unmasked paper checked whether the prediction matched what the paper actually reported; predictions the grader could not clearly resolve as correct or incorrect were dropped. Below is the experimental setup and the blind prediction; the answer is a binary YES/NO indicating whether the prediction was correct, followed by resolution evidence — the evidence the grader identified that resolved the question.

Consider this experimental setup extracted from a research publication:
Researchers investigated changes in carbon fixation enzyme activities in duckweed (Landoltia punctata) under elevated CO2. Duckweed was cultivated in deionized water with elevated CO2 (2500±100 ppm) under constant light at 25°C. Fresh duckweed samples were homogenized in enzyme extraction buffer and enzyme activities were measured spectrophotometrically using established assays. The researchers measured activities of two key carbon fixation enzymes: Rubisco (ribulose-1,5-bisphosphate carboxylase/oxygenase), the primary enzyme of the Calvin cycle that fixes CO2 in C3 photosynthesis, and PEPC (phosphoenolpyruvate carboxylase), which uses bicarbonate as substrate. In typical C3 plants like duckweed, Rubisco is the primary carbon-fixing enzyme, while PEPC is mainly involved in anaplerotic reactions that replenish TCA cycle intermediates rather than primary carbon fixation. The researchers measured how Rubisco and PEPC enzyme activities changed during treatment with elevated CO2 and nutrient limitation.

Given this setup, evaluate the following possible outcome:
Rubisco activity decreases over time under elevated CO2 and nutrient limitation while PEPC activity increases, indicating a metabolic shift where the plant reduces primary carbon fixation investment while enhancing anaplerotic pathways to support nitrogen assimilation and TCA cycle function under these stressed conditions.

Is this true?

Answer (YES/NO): NO